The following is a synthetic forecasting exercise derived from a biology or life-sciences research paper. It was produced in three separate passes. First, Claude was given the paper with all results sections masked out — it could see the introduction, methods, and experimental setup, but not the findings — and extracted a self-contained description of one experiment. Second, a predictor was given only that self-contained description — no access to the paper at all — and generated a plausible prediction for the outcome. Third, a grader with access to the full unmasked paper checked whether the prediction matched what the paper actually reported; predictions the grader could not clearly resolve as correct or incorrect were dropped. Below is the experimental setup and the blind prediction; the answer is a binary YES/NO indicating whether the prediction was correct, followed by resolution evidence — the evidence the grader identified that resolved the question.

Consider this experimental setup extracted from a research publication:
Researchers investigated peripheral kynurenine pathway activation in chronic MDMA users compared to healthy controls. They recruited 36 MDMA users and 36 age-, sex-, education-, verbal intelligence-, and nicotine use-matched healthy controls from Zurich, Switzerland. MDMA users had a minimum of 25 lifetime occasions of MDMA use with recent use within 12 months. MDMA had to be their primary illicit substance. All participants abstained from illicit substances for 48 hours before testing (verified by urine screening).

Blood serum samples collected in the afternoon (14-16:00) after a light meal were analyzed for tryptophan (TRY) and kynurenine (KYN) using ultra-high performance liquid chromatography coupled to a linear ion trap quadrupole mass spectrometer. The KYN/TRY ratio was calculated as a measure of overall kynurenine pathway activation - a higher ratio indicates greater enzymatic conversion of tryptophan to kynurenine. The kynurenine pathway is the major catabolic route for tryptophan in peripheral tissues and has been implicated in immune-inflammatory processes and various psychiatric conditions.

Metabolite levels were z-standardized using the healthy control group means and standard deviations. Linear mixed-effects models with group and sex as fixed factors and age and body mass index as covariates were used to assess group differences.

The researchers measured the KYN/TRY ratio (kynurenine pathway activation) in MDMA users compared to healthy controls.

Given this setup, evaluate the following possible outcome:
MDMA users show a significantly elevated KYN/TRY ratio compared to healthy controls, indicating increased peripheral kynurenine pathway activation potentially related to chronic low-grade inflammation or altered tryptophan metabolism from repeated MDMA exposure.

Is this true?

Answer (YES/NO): NO